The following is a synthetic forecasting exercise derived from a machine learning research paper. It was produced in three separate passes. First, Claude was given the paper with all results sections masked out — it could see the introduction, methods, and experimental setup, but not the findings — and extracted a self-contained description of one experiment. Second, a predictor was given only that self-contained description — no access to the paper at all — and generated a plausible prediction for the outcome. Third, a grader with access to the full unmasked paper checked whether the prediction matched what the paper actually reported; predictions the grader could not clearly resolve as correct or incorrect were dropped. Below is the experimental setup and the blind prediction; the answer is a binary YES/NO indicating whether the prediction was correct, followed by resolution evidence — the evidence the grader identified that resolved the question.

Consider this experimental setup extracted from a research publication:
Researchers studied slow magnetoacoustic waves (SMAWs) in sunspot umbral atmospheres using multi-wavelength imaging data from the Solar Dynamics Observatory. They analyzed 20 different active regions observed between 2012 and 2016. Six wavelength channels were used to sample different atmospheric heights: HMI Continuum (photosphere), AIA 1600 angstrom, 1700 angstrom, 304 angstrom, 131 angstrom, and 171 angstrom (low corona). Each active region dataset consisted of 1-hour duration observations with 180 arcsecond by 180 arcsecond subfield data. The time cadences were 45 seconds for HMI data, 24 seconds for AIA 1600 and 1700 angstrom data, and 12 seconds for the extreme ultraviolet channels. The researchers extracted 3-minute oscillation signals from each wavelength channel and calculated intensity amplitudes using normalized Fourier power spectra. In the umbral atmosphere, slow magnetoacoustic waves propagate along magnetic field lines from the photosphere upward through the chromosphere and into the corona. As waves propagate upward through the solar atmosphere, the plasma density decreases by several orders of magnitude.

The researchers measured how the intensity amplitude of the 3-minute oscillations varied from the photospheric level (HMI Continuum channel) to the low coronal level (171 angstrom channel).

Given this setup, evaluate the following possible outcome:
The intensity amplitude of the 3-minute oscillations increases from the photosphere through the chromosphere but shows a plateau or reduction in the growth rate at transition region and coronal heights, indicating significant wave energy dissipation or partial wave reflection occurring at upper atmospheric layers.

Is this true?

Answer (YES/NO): NO